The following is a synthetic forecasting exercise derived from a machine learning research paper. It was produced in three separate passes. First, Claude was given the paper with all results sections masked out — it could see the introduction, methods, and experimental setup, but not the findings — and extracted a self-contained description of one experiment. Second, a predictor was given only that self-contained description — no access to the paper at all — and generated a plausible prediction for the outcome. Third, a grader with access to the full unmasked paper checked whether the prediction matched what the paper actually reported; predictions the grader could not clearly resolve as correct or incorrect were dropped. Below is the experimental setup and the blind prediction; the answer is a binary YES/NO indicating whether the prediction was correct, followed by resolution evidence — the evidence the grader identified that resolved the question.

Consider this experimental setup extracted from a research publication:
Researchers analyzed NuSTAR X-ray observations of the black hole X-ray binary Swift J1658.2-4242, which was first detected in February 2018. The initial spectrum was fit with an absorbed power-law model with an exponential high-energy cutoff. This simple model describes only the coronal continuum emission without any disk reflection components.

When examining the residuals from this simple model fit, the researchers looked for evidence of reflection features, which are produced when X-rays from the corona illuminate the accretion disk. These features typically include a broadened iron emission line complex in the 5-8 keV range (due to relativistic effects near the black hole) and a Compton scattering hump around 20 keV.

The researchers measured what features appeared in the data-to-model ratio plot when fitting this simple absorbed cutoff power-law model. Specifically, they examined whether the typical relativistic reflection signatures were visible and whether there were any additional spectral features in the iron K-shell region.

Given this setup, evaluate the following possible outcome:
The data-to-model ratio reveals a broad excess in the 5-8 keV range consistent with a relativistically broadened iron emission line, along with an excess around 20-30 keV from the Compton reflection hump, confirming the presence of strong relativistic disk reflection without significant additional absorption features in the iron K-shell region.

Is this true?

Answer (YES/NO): NO